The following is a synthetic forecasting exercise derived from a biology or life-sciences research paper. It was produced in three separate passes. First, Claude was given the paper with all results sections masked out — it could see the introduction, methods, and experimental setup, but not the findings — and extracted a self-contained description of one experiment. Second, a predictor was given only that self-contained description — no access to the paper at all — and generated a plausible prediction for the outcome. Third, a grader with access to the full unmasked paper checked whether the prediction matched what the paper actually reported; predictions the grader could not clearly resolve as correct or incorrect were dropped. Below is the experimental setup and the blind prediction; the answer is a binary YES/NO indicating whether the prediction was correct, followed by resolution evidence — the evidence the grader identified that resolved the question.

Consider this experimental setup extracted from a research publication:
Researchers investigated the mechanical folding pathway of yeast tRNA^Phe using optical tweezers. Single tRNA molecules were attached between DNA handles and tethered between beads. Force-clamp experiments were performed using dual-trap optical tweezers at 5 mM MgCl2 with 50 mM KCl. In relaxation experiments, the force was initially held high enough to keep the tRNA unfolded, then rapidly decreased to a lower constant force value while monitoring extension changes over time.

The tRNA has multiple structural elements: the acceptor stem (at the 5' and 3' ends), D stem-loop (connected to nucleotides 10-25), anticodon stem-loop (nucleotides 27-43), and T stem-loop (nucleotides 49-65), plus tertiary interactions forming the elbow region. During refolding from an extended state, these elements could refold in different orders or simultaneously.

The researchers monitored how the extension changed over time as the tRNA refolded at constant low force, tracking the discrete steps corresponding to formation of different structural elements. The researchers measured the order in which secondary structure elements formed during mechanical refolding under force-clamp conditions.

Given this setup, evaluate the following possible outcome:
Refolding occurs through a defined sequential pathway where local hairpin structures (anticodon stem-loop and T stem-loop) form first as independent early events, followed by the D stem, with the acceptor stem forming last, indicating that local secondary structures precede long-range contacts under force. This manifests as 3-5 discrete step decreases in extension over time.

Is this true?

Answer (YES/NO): NO